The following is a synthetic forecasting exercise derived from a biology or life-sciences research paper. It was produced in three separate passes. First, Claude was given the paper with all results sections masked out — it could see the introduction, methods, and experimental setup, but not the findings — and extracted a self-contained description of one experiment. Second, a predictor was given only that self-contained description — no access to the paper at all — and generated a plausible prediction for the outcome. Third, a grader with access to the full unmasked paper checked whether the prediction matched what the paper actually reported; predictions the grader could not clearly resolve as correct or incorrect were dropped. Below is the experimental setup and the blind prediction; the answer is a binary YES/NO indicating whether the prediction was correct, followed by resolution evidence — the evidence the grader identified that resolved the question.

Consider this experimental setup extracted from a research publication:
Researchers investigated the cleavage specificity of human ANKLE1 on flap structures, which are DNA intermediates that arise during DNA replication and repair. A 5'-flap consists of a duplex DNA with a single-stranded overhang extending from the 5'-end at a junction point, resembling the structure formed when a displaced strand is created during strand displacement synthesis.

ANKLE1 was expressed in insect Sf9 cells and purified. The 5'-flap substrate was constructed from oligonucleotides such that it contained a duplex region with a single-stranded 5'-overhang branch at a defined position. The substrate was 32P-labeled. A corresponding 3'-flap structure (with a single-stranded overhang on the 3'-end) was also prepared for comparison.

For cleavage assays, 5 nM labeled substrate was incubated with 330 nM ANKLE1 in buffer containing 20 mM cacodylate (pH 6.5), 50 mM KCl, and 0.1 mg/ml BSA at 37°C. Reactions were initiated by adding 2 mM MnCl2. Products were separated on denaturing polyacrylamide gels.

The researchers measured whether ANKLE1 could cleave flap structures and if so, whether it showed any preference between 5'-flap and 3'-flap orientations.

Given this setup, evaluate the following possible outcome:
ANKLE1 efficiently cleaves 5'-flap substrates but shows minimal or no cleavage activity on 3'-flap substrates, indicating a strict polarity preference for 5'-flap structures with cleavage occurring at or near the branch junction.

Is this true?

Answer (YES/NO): NO